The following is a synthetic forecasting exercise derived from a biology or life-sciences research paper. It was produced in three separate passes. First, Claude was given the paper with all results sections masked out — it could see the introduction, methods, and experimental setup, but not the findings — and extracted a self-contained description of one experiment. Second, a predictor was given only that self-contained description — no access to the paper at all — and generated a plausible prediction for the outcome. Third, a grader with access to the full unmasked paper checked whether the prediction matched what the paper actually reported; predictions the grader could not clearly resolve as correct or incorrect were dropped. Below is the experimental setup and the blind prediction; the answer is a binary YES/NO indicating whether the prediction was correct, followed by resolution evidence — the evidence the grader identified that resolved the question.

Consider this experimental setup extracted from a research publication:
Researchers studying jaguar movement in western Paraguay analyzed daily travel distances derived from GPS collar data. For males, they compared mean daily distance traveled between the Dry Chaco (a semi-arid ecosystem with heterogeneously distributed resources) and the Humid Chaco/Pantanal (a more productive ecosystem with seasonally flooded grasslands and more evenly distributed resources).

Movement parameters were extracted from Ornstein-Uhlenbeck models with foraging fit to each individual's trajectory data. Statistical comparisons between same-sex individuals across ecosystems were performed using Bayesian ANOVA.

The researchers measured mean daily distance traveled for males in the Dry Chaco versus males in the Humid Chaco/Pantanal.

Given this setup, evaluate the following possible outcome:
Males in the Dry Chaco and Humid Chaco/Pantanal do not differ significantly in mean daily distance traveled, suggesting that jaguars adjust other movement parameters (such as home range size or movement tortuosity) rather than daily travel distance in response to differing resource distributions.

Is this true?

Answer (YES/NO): YES